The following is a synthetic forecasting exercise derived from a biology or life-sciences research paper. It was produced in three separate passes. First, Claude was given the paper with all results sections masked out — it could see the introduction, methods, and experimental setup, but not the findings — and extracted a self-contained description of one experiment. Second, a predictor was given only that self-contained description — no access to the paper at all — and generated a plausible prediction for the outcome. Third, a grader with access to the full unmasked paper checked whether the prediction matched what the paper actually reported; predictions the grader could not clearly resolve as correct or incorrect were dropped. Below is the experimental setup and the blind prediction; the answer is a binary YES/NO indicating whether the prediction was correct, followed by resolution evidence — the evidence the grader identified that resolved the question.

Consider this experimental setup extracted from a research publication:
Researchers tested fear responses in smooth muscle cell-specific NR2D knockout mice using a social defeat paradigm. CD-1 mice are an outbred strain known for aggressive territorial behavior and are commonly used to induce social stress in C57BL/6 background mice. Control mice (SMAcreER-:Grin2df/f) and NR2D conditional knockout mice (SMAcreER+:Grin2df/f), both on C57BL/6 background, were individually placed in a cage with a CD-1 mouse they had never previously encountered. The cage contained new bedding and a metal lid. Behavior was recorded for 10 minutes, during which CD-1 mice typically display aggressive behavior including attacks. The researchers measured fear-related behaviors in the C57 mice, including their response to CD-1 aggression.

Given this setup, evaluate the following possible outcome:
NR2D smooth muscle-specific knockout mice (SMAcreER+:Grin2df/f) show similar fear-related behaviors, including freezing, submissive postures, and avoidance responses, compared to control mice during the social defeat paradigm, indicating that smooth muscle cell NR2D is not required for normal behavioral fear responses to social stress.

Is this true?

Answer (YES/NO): NO